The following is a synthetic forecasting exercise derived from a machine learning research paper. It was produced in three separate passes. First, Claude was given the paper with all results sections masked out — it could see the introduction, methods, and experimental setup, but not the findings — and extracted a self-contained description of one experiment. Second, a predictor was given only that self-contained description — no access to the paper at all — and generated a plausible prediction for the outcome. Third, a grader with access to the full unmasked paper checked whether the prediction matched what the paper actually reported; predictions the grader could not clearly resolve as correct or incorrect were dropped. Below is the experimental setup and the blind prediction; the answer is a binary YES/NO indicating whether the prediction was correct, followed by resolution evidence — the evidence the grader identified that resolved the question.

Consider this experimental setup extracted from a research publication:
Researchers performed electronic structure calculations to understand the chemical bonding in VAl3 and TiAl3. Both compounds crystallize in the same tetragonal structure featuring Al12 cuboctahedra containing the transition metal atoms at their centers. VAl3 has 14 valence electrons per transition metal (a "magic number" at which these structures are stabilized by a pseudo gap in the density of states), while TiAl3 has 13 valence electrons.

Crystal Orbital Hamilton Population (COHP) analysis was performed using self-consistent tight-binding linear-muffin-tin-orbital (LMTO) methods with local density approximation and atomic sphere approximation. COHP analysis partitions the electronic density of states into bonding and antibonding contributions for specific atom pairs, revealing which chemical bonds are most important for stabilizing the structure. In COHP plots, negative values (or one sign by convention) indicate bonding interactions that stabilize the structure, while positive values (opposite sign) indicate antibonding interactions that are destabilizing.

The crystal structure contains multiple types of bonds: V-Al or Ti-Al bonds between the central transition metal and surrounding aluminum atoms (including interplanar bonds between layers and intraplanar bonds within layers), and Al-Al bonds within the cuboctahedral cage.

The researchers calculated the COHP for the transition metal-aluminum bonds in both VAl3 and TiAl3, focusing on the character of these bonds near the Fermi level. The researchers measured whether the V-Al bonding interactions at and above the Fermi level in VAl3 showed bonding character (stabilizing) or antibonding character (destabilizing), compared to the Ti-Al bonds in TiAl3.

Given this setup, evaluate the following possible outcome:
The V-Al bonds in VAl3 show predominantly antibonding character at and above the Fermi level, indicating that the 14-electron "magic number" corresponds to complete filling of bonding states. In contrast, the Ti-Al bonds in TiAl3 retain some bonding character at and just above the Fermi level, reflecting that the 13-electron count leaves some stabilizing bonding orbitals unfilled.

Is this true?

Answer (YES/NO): YES